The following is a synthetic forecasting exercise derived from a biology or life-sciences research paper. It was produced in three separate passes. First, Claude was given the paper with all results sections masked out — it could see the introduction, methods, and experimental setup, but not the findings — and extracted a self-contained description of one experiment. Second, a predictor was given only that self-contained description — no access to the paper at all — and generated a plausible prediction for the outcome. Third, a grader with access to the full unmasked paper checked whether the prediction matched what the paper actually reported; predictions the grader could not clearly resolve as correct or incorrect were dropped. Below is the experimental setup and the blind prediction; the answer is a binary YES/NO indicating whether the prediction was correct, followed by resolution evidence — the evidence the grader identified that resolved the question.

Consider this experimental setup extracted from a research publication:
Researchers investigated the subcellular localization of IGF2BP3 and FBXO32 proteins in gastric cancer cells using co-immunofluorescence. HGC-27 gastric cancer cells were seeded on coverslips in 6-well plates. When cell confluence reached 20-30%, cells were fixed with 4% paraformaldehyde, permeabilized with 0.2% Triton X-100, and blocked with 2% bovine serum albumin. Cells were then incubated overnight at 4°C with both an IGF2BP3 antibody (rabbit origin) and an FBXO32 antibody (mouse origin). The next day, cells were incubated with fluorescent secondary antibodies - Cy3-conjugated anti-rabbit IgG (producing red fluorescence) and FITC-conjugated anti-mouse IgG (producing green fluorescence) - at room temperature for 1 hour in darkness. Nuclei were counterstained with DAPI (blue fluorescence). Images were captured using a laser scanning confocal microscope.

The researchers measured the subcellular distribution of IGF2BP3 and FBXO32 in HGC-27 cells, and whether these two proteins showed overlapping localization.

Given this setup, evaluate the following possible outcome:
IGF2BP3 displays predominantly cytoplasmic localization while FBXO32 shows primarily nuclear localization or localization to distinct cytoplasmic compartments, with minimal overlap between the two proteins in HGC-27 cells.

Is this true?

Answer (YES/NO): NO